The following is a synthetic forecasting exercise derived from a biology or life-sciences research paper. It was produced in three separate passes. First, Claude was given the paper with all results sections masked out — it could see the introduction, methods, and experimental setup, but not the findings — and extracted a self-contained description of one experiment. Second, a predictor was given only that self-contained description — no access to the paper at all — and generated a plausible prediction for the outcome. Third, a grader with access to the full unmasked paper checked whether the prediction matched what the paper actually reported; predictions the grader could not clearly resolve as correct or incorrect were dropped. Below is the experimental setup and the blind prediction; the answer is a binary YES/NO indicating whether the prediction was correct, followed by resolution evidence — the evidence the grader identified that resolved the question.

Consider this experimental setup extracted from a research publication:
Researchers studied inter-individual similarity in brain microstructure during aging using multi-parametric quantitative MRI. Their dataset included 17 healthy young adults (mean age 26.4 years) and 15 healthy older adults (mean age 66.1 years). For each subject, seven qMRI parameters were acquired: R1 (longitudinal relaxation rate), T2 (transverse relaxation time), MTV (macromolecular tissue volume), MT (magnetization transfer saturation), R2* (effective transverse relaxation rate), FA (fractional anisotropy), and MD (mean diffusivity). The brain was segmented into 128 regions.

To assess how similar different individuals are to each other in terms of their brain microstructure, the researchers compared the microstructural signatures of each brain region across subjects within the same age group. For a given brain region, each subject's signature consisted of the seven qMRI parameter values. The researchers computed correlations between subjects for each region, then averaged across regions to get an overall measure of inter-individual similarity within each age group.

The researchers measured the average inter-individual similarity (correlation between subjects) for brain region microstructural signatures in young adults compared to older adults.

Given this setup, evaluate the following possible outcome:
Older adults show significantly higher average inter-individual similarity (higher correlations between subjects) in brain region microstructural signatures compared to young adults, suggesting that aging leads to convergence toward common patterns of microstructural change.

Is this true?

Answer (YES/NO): NO